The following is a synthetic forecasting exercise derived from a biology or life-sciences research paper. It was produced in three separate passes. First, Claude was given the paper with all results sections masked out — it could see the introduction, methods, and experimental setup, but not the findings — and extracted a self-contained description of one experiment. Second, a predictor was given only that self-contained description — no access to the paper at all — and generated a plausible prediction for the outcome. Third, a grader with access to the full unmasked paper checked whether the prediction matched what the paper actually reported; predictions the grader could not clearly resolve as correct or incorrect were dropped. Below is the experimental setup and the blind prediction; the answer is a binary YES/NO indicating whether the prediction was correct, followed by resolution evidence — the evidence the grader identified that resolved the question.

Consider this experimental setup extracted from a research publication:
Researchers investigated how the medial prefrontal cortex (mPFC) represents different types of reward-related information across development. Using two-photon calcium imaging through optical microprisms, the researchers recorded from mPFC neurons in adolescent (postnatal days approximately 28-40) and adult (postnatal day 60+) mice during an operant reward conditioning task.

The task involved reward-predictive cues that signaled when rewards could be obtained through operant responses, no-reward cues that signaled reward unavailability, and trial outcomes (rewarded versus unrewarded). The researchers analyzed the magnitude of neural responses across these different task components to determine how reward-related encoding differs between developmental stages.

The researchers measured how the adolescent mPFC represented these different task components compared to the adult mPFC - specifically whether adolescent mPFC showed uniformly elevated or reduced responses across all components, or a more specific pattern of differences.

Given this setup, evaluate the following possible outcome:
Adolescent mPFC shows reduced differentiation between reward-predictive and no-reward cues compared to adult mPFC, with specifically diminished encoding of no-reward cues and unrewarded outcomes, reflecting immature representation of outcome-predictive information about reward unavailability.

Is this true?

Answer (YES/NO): NO